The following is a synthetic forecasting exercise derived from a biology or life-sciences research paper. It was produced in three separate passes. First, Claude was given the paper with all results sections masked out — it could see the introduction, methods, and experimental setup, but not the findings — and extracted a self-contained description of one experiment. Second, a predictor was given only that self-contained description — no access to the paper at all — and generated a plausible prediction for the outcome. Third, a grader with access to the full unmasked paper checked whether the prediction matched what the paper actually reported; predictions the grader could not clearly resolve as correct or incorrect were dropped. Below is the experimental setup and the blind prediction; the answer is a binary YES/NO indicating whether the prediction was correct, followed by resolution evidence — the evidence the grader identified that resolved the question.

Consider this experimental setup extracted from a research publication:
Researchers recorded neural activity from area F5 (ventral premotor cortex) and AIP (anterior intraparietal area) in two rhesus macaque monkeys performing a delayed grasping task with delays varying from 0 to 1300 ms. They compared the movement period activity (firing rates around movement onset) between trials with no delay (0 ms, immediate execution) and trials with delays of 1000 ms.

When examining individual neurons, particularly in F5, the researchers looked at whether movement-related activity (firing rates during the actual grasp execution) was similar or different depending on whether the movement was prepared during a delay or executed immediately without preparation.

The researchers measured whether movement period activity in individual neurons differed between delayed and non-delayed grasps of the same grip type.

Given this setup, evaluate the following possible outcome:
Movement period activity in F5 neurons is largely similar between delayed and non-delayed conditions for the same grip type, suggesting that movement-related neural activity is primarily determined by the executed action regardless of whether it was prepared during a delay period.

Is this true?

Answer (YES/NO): NO